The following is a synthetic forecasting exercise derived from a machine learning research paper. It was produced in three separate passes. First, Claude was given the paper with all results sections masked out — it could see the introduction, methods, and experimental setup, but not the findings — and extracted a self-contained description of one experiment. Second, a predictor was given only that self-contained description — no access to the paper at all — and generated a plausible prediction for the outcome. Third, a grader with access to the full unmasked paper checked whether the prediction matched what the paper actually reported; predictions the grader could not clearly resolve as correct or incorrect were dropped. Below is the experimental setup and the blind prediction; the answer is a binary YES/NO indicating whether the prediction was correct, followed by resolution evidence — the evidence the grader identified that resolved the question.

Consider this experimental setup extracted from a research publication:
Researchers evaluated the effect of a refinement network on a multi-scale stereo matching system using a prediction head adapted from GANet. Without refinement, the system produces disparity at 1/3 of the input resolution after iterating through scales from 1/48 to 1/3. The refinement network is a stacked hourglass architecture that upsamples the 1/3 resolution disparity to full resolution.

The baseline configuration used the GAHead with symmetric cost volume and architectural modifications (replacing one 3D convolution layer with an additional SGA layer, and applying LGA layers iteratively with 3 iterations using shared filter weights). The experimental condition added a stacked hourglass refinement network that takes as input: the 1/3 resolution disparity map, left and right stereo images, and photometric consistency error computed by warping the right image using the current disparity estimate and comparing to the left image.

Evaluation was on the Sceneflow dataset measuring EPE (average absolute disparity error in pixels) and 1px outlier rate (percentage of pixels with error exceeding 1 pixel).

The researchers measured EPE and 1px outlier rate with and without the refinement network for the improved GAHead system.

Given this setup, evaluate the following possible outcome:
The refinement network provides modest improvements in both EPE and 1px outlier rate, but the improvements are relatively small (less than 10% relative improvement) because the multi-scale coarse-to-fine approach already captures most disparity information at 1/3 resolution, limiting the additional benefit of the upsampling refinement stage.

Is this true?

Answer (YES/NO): YES